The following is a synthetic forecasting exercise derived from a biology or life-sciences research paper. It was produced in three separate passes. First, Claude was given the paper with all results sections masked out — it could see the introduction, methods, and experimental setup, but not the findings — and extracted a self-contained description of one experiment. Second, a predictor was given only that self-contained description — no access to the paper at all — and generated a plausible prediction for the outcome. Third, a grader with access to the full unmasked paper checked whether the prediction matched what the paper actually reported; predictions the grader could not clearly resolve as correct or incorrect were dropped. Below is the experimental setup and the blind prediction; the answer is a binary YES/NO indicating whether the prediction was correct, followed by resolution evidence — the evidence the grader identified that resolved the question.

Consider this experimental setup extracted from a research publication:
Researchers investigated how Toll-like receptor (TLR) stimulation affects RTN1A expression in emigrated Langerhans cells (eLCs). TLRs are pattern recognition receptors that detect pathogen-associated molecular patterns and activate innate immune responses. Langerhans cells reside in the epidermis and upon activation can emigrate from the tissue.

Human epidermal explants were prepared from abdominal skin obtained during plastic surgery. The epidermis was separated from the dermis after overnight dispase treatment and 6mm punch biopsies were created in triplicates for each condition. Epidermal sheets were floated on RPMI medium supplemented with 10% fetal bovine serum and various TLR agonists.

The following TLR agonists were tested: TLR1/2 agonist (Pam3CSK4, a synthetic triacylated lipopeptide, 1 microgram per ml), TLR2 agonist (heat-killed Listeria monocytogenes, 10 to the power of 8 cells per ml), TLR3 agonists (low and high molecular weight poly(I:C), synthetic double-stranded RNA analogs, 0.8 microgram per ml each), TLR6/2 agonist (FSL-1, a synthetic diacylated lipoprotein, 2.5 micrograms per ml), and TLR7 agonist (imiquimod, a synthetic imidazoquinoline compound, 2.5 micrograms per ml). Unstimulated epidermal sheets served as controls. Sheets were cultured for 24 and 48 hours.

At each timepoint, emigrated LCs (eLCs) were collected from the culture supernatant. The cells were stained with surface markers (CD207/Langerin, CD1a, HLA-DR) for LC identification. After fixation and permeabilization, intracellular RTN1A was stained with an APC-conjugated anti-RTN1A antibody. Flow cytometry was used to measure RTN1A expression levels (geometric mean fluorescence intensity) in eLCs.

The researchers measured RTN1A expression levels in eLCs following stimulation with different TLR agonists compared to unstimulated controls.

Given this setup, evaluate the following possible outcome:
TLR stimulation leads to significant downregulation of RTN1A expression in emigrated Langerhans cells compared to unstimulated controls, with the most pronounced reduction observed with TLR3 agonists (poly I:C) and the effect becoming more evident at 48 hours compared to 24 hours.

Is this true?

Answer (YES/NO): NO